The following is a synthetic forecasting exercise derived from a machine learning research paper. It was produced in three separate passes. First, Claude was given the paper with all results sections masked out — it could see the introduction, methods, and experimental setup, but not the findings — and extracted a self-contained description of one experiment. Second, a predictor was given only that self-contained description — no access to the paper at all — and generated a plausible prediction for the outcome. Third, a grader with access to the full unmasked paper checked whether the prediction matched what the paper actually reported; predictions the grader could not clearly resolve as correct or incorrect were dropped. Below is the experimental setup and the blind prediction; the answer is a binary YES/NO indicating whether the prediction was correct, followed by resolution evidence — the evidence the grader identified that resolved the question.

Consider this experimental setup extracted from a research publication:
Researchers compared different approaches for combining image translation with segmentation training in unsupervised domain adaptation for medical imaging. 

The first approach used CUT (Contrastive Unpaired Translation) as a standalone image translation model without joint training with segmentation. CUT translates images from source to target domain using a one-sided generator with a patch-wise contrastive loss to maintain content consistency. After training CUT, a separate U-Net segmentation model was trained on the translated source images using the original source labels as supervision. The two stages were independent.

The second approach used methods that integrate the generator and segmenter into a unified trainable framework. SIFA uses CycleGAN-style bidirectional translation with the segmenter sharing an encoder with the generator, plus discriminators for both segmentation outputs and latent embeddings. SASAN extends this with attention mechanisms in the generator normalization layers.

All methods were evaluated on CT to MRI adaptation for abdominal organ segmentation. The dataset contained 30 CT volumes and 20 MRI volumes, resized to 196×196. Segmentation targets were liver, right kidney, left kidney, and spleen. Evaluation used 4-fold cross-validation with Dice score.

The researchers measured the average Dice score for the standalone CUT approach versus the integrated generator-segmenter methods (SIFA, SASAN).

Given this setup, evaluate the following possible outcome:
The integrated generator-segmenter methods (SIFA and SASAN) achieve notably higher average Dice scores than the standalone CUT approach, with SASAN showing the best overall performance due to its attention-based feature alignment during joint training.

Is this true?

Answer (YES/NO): NO